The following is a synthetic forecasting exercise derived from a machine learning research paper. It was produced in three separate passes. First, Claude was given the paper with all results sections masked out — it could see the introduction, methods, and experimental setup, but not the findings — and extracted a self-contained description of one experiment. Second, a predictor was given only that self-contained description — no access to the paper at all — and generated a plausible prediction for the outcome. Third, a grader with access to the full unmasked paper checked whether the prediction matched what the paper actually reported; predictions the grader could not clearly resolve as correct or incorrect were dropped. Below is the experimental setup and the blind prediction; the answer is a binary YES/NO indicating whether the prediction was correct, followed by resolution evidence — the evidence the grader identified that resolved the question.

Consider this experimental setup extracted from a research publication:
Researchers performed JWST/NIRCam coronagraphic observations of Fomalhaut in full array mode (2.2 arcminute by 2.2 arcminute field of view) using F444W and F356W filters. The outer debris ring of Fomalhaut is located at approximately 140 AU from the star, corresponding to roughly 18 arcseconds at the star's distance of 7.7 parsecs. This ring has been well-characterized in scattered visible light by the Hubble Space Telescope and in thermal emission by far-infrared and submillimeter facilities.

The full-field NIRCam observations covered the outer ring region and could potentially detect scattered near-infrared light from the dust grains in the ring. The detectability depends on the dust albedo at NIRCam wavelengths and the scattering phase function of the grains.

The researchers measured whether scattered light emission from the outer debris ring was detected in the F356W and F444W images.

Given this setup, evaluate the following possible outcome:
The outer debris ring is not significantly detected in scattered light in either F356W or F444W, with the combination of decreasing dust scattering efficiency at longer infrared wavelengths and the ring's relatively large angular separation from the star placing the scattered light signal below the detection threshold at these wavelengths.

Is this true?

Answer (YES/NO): YES